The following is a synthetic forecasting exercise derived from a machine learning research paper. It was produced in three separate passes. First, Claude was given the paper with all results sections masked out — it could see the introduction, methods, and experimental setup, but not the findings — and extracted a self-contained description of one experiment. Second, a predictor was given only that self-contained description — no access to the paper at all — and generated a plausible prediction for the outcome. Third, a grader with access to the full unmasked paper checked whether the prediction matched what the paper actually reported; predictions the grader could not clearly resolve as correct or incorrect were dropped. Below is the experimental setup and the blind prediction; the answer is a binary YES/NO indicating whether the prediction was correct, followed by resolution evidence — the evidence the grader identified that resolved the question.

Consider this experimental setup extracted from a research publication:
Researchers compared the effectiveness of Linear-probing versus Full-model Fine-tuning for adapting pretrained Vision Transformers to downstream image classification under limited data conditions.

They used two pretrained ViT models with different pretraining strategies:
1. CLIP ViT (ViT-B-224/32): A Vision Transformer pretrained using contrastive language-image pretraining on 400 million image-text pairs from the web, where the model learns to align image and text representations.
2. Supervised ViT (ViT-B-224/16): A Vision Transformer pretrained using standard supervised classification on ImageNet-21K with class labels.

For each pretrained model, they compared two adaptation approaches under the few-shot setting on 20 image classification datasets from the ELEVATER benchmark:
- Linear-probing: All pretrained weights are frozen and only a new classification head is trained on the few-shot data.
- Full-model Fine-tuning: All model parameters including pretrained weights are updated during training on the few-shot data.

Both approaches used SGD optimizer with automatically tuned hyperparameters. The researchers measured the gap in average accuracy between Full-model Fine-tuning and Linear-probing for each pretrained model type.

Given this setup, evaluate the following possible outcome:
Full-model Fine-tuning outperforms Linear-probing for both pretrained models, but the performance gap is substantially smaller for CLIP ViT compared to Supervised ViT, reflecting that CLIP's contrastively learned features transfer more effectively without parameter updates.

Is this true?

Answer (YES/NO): YES